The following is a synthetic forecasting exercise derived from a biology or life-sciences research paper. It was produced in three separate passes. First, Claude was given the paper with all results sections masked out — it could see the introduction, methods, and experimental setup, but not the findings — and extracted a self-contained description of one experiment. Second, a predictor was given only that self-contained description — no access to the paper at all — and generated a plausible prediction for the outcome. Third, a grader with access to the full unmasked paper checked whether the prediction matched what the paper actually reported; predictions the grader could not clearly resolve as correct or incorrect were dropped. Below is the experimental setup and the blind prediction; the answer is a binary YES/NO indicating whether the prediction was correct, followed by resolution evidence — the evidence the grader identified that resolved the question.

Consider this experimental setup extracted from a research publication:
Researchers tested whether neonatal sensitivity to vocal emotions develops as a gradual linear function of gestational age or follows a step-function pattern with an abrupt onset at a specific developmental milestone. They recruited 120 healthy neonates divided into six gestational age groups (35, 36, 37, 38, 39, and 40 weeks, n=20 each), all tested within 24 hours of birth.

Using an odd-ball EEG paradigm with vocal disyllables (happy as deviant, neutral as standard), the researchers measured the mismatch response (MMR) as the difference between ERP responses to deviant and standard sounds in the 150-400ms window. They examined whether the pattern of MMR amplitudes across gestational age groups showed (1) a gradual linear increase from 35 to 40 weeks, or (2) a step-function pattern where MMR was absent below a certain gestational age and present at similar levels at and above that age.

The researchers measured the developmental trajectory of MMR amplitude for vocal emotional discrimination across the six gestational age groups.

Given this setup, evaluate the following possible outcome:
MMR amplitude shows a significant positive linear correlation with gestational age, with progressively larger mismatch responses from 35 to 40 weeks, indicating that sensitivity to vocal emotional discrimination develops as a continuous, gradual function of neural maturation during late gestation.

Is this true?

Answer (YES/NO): NO